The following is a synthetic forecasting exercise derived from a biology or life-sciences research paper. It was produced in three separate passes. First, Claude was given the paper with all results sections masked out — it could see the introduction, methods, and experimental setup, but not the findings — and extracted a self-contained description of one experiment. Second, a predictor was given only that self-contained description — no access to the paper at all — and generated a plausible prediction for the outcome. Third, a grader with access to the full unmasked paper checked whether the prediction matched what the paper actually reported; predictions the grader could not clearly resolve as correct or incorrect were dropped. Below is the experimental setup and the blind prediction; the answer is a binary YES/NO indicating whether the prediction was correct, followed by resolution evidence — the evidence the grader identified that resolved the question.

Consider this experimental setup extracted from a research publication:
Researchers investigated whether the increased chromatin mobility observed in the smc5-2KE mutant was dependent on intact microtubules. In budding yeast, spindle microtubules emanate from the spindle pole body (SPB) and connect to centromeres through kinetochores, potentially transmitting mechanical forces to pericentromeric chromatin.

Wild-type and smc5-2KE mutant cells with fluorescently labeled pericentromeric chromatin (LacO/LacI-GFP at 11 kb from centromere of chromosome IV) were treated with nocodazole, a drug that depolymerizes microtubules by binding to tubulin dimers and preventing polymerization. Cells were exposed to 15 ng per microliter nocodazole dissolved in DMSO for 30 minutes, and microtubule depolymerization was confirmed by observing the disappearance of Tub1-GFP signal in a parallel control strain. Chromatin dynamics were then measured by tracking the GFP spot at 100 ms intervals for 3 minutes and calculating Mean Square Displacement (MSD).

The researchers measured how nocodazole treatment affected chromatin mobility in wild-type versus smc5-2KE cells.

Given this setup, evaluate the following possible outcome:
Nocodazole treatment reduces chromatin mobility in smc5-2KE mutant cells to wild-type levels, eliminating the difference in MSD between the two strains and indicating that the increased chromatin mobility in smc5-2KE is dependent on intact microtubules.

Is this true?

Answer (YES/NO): NO